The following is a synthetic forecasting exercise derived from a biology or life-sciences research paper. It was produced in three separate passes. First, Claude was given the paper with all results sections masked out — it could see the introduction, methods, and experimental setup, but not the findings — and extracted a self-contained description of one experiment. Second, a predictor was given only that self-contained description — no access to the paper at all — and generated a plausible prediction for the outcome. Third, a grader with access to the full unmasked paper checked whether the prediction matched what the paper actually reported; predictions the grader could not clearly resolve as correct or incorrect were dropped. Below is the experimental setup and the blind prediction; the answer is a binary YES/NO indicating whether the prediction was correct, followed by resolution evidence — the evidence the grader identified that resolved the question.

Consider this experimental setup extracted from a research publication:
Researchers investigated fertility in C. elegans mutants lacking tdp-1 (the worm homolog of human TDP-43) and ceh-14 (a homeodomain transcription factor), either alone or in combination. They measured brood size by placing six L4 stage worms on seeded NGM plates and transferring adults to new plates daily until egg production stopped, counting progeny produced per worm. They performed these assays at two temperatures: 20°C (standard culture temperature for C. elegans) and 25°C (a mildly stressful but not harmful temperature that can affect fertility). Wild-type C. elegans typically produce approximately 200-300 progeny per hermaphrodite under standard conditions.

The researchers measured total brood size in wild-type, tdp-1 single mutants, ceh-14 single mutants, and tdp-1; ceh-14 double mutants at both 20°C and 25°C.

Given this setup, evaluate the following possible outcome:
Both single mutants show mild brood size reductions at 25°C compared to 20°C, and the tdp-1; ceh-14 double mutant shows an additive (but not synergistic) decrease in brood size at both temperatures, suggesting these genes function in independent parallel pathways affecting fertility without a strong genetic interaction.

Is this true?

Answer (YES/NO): NO